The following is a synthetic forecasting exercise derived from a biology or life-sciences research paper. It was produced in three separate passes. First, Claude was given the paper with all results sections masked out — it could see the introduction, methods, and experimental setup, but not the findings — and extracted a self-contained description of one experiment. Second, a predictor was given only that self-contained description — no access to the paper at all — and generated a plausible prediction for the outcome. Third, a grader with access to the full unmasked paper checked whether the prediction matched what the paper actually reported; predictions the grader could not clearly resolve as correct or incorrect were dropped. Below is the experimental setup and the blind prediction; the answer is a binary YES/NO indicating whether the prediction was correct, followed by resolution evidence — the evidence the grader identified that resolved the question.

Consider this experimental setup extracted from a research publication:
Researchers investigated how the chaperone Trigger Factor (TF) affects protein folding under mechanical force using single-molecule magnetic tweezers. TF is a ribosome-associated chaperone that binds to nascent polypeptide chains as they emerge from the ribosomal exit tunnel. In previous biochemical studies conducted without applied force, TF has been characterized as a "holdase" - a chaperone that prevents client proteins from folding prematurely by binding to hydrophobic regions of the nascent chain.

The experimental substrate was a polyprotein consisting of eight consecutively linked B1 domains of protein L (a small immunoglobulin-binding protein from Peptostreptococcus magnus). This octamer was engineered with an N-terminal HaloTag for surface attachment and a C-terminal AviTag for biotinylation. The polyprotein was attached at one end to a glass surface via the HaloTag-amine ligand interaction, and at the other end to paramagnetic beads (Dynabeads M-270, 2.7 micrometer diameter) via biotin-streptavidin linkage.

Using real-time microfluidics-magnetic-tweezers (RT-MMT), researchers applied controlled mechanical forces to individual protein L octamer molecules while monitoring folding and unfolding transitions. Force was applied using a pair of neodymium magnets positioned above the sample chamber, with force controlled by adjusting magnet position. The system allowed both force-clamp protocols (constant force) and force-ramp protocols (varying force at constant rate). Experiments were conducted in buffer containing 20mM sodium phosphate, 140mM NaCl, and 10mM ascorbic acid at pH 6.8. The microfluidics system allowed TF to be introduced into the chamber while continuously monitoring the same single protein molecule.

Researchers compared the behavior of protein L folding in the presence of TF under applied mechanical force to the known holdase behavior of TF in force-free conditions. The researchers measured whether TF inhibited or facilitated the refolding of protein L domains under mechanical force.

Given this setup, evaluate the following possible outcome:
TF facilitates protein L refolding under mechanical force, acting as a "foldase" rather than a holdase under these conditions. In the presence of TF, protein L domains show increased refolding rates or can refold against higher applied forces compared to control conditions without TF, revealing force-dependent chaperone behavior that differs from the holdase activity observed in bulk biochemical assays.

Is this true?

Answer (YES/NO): YES